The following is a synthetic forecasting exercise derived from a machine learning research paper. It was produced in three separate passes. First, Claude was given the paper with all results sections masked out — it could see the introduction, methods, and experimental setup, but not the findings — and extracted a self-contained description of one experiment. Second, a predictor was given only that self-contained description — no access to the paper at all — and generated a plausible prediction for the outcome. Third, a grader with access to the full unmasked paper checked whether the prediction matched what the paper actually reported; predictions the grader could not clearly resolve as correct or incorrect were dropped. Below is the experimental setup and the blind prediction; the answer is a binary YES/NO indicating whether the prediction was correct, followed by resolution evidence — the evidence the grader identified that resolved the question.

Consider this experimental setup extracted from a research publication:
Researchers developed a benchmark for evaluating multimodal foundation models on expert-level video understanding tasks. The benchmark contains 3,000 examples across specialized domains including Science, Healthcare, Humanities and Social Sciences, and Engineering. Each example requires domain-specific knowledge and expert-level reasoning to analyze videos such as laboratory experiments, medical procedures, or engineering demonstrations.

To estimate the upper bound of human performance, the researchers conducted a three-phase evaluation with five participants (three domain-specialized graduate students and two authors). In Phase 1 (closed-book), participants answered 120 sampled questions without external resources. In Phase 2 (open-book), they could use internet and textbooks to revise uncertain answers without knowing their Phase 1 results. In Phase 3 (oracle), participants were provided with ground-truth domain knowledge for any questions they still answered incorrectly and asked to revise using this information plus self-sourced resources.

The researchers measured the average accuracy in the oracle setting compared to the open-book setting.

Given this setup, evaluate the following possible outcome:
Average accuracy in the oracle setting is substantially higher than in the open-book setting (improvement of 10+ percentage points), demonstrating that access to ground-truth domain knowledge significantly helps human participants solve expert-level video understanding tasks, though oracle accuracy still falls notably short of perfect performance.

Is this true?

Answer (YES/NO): NO